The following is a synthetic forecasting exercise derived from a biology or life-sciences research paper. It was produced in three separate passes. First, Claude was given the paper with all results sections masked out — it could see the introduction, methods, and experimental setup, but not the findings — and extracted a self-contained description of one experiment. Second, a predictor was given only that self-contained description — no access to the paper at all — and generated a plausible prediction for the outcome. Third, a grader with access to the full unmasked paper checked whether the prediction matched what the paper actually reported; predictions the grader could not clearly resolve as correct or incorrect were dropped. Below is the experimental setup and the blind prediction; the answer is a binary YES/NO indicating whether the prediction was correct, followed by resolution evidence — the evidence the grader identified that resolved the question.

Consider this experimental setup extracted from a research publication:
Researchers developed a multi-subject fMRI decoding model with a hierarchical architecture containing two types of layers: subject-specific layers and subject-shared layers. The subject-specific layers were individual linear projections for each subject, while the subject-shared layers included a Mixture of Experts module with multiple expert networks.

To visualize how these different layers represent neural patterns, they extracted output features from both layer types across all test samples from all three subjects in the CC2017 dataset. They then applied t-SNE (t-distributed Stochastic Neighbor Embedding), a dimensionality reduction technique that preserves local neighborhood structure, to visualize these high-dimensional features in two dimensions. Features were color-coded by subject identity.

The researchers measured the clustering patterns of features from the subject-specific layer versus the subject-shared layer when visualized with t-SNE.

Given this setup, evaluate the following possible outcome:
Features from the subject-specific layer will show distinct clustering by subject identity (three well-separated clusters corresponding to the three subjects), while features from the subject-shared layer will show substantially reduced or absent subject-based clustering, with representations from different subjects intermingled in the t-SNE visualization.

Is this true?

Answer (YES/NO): YES